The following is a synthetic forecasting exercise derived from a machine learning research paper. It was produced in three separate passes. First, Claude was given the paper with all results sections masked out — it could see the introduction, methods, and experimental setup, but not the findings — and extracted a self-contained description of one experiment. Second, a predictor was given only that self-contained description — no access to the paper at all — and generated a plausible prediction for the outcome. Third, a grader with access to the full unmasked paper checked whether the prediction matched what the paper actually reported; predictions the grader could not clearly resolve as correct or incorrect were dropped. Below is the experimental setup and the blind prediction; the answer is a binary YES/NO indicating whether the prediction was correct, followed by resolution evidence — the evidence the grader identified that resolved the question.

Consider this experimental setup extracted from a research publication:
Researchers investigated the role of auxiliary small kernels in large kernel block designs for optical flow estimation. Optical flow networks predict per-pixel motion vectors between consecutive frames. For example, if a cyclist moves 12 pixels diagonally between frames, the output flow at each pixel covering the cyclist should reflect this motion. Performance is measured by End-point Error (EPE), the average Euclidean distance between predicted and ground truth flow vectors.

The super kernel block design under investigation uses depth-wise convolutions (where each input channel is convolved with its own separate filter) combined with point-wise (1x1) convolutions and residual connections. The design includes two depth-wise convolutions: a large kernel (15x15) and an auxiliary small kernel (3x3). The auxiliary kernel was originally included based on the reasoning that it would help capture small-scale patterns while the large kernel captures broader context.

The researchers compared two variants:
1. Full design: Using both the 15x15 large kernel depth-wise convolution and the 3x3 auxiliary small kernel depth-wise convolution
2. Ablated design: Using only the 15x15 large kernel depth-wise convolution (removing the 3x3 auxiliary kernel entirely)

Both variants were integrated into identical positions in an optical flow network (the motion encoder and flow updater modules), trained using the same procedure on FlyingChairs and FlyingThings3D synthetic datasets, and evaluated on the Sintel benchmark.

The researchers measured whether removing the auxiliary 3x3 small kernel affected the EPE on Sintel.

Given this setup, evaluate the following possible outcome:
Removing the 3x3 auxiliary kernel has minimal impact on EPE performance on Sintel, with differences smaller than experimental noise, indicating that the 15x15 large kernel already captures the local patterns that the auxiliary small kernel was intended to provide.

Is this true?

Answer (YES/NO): YES